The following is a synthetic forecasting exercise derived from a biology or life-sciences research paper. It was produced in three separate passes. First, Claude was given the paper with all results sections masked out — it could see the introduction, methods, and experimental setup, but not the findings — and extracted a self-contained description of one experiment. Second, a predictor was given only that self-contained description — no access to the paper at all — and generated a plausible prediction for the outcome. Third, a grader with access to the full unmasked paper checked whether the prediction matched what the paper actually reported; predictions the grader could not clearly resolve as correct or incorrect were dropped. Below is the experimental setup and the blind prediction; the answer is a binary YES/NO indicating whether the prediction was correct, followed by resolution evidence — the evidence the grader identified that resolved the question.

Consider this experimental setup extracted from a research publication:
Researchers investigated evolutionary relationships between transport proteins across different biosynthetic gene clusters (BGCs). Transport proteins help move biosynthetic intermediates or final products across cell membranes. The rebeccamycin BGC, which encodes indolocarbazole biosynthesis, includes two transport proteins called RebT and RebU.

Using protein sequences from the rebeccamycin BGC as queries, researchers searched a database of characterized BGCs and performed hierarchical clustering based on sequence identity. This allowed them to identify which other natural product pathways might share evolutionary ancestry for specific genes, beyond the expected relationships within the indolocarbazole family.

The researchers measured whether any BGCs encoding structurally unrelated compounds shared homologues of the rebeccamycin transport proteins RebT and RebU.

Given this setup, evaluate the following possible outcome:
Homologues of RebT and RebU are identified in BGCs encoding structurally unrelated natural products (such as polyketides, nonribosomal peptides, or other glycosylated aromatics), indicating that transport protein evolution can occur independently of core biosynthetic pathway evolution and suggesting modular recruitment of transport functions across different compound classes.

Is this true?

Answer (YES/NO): YES